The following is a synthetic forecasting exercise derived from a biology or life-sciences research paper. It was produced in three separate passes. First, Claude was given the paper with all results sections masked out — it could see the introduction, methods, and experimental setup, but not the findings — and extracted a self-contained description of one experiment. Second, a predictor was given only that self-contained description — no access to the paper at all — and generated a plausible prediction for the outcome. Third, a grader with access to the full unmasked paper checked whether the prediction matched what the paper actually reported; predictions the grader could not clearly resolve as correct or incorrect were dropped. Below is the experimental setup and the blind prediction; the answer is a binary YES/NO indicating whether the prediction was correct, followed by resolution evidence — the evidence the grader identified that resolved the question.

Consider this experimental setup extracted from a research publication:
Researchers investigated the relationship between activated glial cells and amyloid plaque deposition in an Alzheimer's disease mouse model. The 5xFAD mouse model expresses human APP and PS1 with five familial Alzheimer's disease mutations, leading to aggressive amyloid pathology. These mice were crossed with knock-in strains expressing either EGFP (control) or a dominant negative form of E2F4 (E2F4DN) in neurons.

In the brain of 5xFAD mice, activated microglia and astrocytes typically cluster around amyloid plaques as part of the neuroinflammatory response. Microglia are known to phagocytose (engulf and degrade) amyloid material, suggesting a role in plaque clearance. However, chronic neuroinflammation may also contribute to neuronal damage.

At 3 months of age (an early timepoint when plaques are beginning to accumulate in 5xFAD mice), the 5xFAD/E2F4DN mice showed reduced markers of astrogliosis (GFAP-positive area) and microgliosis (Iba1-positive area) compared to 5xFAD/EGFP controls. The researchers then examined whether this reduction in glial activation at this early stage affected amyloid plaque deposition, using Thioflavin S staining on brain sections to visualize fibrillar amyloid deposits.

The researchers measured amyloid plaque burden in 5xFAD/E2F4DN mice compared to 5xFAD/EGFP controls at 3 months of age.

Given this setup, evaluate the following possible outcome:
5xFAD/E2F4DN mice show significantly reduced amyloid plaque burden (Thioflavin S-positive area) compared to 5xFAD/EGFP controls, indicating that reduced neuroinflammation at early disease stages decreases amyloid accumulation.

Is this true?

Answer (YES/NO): NO